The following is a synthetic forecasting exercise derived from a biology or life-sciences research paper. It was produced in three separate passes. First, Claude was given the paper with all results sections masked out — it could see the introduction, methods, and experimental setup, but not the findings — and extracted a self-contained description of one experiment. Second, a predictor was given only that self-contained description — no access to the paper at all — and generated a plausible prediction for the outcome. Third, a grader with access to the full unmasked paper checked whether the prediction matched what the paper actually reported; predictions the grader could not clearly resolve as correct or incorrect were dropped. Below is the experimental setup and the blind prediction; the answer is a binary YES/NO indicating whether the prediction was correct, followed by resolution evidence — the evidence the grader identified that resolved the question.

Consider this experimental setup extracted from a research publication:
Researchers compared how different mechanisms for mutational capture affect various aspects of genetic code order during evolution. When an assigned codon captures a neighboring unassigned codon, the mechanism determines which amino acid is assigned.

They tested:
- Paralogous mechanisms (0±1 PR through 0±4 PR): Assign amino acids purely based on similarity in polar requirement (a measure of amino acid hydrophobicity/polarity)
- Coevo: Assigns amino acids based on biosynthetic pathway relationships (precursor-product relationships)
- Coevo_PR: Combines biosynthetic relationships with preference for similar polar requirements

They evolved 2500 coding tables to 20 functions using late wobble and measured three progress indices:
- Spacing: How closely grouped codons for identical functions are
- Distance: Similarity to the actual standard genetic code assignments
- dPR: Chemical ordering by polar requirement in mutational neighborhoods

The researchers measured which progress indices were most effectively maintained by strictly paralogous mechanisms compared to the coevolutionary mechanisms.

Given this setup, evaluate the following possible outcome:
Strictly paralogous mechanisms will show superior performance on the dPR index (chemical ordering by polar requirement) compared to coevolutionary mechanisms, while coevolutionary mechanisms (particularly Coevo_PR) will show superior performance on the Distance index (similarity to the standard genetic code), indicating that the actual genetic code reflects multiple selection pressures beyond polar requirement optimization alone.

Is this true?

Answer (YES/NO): YES